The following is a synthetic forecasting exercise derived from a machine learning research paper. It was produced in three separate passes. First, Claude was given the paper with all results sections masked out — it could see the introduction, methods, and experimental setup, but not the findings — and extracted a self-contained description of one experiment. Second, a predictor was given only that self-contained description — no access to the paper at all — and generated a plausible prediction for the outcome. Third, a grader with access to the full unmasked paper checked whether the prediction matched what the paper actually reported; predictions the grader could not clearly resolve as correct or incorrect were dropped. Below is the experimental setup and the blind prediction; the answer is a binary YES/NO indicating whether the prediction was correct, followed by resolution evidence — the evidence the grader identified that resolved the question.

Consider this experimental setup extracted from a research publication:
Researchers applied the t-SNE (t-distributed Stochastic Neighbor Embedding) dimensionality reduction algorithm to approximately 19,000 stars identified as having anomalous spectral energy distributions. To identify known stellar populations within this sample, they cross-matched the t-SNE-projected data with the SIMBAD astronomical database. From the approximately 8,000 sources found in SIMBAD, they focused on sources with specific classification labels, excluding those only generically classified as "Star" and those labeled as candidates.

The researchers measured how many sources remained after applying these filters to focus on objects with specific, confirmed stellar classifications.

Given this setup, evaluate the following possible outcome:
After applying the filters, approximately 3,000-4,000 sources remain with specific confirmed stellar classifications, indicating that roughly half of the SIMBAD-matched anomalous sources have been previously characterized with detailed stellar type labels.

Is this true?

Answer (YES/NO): NO